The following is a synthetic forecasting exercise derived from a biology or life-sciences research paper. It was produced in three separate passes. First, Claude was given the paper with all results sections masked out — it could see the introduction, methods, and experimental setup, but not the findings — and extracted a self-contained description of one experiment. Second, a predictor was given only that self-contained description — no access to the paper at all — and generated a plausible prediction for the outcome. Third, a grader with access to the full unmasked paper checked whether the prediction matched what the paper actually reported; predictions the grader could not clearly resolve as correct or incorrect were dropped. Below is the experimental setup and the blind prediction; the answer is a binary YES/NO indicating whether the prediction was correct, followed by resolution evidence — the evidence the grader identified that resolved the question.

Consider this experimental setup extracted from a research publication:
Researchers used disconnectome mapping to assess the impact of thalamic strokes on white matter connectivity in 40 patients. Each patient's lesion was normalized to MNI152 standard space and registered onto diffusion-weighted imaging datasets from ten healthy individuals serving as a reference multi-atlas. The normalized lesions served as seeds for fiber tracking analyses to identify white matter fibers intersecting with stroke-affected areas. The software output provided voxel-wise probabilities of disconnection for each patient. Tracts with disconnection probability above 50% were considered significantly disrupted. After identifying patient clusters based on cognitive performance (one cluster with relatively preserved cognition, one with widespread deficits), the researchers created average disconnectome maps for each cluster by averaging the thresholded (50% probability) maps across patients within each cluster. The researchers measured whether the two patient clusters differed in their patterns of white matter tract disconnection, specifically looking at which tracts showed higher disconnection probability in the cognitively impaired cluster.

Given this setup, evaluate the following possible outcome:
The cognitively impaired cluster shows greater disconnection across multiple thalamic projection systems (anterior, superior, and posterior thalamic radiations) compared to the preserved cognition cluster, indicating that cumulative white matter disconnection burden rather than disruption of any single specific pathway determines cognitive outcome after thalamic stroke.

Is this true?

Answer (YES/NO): NO